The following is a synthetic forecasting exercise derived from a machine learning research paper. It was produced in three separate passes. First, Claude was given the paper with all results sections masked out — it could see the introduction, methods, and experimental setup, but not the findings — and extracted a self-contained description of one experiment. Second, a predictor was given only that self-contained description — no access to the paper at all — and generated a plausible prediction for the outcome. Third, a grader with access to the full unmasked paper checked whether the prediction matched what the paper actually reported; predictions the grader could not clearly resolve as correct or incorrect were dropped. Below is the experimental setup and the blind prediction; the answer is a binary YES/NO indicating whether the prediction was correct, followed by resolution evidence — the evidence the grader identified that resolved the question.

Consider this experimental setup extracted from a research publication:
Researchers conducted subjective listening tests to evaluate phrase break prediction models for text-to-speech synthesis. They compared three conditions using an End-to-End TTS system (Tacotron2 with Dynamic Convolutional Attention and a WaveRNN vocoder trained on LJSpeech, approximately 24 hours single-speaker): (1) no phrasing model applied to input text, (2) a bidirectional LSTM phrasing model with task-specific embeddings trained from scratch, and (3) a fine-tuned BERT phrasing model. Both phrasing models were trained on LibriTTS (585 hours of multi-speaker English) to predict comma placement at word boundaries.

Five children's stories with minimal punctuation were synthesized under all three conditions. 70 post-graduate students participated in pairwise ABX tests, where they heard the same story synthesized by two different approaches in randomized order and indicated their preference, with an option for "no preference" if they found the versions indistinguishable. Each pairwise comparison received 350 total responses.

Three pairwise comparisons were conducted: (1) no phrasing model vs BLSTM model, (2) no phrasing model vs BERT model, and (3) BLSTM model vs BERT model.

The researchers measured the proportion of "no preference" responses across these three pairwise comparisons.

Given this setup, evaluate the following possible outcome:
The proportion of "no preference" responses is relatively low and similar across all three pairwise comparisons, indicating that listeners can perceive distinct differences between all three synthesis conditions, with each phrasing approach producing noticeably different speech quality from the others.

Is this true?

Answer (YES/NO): YES